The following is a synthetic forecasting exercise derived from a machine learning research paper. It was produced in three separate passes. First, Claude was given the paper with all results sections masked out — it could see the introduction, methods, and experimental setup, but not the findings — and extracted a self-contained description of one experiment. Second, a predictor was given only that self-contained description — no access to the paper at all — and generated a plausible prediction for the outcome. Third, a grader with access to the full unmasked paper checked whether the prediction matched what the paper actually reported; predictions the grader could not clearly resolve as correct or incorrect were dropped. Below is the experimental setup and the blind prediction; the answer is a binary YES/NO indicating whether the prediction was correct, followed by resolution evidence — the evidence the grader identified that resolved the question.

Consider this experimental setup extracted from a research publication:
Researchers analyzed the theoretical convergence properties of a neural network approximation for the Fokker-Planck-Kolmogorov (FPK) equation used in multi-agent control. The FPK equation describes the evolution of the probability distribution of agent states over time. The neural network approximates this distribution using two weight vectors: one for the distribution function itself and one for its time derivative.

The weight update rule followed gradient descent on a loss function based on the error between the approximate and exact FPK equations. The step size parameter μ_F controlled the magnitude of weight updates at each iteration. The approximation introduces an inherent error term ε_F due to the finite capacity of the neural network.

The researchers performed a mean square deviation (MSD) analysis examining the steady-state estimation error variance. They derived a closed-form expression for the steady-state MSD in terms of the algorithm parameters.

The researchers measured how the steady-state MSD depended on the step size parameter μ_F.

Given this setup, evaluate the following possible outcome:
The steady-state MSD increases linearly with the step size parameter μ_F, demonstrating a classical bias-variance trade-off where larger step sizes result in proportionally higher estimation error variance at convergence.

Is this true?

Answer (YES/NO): NO